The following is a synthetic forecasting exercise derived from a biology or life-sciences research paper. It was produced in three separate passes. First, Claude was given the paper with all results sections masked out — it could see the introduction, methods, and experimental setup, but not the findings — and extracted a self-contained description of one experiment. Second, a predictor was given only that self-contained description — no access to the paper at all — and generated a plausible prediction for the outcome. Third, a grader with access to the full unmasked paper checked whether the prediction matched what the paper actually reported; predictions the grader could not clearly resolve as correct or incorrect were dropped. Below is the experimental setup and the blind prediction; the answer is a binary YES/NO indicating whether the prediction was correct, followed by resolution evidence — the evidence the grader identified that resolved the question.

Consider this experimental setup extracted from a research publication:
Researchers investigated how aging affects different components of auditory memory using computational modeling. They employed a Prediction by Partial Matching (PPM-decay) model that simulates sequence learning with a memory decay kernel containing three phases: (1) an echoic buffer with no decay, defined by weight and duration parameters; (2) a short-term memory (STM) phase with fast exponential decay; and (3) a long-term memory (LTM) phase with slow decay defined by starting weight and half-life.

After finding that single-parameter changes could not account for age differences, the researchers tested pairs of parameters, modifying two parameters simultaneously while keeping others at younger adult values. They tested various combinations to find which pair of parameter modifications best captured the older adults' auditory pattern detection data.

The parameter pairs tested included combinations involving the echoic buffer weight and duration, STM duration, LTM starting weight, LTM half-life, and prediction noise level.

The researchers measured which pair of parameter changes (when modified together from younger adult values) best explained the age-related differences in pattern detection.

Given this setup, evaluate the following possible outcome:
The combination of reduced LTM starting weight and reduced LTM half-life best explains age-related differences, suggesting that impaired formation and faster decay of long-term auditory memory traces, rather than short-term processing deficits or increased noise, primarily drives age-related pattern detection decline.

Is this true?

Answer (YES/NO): NO